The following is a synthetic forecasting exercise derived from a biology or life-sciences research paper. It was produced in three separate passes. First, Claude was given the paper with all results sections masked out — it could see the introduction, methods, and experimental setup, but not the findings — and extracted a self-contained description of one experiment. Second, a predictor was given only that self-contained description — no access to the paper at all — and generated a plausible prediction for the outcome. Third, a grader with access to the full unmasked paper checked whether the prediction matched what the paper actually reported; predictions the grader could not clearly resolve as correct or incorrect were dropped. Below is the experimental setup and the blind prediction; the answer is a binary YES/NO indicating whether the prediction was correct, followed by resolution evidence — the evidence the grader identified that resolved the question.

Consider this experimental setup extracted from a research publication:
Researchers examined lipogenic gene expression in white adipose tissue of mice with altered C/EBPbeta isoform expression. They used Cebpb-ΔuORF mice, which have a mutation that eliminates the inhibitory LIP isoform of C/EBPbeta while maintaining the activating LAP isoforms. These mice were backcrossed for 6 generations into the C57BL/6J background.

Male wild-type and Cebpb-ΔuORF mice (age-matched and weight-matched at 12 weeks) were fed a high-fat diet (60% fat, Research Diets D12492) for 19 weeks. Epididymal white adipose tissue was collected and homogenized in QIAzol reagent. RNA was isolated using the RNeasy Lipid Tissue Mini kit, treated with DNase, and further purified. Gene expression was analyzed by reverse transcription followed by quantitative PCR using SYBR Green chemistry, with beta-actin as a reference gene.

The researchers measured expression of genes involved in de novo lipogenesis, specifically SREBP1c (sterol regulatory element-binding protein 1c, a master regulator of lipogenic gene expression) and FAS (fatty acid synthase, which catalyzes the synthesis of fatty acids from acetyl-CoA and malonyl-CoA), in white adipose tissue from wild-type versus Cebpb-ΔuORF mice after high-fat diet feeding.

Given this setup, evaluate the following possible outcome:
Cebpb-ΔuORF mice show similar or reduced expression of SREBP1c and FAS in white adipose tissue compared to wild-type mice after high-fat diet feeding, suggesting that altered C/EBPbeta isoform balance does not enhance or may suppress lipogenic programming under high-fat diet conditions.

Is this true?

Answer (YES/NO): NO